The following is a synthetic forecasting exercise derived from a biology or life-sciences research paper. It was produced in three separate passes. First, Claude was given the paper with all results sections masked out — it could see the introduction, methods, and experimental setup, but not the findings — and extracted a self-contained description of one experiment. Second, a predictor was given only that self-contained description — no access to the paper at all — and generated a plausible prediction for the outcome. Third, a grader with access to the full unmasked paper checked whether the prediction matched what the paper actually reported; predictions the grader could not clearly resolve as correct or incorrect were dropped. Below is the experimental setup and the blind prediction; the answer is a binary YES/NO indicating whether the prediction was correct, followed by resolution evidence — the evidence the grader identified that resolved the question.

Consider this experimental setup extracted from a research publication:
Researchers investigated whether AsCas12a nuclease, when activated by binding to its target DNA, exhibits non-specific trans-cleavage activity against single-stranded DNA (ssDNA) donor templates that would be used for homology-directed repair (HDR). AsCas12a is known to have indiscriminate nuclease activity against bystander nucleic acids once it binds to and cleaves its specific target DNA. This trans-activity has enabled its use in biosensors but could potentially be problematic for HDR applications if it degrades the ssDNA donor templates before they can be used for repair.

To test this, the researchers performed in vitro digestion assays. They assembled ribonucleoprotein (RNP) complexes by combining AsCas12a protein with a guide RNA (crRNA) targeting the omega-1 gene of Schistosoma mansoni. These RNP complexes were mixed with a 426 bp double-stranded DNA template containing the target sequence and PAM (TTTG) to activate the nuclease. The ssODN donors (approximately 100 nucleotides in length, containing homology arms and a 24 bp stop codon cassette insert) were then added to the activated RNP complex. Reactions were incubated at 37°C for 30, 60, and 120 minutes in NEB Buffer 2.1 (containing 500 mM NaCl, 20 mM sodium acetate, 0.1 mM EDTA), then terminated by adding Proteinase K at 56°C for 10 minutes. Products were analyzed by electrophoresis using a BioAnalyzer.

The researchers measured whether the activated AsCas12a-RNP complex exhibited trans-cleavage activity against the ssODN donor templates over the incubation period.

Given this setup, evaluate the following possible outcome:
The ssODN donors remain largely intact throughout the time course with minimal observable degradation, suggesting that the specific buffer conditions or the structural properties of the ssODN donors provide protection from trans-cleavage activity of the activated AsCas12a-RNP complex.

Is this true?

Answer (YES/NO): YES